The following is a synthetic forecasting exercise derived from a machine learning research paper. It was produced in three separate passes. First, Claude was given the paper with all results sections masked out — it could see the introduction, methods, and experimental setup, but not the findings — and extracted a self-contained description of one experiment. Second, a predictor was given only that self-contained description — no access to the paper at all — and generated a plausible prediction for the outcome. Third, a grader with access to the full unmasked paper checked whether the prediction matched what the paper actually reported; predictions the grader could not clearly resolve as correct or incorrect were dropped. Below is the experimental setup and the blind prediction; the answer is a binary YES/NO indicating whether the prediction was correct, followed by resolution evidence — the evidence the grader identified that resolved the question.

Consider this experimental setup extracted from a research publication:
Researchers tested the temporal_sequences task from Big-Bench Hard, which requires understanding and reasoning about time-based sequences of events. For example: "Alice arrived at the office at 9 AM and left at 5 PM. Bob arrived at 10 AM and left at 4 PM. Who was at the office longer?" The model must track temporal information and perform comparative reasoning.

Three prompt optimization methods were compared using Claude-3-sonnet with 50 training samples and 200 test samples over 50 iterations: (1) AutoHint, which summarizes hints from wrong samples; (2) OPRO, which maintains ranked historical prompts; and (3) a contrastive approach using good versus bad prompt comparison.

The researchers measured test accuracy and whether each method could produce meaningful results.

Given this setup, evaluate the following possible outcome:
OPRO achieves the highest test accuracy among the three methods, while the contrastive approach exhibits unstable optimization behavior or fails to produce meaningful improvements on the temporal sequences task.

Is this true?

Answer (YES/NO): NO